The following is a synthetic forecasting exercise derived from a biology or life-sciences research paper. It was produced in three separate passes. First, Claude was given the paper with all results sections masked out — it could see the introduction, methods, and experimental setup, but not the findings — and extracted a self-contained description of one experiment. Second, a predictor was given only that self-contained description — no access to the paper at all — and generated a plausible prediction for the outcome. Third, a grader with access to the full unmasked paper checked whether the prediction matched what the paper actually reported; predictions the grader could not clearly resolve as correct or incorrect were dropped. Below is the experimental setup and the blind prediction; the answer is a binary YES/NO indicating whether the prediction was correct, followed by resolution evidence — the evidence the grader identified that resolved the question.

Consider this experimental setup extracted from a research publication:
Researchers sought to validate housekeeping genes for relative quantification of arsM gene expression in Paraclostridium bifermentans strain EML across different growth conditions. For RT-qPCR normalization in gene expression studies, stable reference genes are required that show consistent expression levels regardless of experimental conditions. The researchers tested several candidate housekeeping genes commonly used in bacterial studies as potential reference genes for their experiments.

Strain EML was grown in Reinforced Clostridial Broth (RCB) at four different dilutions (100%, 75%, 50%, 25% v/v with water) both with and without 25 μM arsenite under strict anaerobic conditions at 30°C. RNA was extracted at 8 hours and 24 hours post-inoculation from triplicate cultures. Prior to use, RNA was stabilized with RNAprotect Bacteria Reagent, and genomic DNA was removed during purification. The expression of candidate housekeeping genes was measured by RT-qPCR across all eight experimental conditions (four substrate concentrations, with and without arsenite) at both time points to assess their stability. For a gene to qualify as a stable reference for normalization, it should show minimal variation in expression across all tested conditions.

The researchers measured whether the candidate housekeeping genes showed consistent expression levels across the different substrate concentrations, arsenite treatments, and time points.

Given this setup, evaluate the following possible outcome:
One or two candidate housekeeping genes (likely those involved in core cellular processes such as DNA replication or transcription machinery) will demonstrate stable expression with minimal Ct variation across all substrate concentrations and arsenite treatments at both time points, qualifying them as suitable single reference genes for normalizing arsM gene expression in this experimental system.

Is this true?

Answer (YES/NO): NO